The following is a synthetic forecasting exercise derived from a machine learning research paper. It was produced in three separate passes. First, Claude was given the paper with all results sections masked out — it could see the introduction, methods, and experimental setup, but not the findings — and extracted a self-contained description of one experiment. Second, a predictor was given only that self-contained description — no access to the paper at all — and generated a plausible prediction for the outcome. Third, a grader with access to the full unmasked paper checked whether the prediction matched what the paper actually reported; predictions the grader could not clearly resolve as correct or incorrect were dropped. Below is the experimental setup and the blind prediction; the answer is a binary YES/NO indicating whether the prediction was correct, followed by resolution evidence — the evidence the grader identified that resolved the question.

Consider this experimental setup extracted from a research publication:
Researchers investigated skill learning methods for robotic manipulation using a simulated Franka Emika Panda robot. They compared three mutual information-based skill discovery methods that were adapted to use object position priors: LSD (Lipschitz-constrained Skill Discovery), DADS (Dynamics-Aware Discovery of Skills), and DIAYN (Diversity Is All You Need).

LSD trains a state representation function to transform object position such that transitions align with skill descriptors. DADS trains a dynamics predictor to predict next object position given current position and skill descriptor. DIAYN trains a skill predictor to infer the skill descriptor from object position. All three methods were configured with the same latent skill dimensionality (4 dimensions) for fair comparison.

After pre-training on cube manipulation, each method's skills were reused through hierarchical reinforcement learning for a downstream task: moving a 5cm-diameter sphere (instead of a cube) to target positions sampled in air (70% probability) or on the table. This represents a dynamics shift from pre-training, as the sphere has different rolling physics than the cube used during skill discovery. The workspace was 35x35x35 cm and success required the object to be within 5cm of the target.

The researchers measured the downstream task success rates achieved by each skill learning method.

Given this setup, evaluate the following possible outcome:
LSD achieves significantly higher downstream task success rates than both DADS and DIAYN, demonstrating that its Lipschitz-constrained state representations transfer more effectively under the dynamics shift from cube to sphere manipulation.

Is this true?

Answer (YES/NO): NO